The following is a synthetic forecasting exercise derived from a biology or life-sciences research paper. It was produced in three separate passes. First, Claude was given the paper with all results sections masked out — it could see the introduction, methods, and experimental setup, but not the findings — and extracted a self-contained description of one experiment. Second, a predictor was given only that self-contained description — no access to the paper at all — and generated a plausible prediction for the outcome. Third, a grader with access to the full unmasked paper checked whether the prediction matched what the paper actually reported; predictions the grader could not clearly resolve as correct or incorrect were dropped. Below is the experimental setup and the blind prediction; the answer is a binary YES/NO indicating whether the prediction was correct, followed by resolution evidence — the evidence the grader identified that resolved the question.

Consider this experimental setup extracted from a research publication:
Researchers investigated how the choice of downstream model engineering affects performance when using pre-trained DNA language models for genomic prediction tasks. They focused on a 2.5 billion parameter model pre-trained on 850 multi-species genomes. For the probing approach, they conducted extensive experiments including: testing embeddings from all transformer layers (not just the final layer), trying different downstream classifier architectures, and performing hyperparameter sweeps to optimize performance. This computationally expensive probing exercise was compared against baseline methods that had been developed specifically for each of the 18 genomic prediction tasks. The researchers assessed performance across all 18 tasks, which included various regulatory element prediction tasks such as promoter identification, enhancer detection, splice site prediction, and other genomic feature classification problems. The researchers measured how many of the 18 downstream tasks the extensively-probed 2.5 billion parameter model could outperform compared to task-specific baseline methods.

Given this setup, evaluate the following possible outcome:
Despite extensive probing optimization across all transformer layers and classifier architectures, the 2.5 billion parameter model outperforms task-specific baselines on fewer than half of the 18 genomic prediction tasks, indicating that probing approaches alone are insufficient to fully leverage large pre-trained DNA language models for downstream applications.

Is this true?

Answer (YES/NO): YES